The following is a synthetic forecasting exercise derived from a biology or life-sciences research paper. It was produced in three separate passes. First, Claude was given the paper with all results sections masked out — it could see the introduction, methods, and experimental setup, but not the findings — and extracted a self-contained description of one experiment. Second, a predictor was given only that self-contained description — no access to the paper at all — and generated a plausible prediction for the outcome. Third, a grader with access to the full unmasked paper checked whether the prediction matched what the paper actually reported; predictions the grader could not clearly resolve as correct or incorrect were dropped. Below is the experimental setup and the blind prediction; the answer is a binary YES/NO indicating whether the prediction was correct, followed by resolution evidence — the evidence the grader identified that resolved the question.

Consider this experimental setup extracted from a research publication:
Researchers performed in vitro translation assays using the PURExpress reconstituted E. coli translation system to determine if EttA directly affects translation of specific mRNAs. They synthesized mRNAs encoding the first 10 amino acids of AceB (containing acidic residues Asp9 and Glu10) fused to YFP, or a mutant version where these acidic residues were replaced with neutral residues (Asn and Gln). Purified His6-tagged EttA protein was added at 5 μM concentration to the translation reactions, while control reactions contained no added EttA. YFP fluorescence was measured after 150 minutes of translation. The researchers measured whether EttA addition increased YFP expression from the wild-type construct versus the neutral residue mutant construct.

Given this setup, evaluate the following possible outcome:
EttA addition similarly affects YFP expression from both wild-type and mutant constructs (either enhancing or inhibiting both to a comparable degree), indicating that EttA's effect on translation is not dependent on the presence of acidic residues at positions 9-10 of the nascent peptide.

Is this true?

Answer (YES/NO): NO